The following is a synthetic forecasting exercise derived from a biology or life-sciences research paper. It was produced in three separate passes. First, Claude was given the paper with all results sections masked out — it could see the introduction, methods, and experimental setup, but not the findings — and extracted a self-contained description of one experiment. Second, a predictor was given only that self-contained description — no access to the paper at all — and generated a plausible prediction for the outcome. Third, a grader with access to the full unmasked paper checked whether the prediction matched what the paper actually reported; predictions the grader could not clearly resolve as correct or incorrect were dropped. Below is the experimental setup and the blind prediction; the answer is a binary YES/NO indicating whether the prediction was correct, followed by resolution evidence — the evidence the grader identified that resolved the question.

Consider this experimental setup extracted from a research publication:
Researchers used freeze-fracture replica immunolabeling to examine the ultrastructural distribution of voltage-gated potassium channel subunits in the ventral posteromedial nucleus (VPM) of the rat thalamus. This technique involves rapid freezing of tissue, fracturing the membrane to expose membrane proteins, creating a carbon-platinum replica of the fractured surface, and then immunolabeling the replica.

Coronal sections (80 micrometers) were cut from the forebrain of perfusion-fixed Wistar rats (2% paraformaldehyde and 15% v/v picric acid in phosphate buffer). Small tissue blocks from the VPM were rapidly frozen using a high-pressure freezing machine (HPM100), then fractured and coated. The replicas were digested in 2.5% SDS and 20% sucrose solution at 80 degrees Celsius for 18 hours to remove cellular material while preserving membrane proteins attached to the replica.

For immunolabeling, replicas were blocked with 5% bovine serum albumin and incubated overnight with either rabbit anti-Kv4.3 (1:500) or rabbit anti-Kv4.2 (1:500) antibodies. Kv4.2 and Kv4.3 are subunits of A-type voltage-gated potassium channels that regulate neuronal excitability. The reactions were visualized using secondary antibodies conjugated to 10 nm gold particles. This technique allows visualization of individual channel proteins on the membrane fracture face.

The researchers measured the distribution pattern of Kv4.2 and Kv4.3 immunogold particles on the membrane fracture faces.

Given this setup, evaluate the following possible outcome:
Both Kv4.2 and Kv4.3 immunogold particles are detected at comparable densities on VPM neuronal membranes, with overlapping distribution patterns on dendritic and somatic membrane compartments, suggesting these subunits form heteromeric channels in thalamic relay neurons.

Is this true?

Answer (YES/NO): NO